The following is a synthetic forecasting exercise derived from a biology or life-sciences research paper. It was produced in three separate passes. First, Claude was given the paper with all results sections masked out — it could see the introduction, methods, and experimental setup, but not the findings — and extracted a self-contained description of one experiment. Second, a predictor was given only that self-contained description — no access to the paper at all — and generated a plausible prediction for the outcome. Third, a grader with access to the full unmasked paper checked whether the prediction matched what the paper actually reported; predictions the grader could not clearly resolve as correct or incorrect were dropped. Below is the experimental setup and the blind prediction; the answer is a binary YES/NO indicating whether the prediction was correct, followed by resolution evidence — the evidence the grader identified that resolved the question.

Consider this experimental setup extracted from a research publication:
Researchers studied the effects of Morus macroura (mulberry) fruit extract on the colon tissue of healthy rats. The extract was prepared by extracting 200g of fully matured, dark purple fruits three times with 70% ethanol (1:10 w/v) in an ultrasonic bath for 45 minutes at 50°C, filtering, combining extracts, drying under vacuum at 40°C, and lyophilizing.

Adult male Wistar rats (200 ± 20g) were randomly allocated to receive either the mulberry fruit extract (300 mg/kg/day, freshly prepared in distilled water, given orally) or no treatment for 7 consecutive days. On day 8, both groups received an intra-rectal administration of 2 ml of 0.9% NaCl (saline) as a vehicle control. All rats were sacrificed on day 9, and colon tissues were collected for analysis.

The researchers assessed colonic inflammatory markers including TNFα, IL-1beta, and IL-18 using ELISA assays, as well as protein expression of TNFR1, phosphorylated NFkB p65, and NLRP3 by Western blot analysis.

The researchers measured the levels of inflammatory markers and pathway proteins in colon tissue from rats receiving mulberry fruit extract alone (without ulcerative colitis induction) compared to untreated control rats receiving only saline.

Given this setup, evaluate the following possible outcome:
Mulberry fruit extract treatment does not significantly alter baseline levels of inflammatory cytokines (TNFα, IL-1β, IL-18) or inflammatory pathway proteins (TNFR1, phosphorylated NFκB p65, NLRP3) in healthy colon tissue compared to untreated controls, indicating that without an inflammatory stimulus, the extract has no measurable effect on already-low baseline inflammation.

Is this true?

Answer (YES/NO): YES